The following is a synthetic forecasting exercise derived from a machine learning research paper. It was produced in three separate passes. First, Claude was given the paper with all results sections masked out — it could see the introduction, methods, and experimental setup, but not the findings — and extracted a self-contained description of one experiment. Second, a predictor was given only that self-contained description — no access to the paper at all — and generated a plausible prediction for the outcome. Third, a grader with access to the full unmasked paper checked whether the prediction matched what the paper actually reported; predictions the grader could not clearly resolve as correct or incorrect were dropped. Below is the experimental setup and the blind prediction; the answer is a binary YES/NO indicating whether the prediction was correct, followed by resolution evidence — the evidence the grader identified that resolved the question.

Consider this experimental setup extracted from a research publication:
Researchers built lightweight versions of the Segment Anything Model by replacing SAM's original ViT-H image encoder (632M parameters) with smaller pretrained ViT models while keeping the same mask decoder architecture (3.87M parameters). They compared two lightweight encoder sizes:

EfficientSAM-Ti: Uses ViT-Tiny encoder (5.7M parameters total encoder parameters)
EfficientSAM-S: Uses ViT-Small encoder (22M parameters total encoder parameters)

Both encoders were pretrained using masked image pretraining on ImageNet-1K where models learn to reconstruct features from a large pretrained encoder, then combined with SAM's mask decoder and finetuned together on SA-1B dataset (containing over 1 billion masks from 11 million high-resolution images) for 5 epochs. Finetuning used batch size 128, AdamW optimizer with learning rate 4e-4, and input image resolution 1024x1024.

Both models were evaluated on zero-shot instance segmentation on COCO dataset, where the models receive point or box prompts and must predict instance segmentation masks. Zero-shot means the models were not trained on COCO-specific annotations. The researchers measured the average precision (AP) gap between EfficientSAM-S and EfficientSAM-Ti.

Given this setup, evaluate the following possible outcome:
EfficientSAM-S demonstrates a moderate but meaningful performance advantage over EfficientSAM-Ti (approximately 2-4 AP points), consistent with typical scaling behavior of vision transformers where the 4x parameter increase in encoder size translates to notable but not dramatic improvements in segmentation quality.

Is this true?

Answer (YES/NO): YES